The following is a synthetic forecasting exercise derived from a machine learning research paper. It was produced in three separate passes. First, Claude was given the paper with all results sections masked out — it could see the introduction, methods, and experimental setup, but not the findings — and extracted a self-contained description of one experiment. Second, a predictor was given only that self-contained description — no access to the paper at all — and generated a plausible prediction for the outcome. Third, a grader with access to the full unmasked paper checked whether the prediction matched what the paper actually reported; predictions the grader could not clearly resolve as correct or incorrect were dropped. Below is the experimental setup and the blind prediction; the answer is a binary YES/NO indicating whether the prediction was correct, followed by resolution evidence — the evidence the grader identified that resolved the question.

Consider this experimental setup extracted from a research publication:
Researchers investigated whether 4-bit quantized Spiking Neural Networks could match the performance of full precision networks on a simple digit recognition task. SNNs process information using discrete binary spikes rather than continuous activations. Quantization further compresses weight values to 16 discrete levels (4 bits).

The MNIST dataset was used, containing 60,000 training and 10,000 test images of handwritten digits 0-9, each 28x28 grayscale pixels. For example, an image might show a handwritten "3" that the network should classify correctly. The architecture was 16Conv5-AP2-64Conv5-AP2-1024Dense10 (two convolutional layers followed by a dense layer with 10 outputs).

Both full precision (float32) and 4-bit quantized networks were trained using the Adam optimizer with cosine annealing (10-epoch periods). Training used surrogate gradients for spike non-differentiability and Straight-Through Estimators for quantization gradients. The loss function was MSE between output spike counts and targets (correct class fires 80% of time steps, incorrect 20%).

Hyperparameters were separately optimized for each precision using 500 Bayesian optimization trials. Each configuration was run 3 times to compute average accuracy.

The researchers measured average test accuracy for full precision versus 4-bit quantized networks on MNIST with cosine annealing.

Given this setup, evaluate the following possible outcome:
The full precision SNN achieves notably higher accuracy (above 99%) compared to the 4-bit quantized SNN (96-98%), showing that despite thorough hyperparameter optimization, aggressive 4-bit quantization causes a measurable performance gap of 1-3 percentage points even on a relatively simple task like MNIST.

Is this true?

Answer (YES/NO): NO